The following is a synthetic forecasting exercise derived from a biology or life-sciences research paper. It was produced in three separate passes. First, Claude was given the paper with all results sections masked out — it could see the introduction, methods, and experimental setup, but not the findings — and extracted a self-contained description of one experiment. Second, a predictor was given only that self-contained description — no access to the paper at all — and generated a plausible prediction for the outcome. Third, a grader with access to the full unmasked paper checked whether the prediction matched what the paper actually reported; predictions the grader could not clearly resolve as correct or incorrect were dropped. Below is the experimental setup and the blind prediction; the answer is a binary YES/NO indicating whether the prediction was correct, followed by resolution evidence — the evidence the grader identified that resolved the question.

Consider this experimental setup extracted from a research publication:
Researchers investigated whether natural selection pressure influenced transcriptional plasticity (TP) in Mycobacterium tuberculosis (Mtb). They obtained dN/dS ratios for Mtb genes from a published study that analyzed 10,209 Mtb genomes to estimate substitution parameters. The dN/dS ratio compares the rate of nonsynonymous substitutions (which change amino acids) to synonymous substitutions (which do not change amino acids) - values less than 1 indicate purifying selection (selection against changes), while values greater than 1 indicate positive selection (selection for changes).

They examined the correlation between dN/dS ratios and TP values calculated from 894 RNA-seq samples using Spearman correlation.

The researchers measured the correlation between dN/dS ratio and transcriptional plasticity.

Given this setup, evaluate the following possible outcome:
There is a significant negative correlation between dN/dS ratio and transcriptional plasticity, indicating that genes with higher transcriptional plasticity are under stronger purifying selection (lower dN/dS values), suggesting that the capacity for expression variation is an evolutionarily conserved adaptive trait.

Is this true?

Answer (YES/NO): NO